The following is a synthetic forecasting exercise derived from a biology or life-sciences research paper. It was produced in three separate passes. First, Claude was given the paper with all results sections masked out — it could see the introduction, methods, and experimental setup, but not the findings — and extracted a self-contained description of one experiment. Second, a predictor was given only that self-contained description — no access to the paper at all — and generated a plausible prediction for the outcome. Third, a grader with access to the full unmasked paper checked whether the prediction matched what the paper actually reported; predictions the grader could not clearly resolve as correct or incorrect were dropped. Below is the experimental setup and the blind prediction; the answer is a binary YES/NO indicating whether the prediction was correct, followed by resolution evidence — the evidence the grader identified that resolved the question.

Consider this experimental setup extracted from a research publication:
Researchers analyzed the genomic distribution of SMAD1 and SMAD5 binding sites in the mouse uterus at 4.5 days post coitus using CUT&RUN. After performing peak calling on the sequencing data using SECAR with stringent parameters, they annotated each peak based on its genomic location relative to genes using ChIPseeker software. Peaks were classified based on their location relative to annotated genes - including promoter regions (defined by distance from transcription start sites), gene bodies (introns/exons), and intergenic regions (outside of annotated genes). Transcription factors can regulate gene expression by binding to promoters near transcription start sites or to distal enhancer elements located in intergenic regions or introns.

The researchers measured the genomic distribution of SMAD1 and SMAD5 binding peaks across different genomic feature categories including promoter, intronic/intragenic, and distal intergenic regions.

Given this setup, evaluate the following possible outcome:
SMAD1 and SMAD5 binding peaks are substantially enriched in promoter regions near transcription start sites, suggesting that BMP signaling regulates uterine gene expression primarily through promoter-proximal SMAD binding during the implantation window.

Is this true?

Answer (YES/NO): NO